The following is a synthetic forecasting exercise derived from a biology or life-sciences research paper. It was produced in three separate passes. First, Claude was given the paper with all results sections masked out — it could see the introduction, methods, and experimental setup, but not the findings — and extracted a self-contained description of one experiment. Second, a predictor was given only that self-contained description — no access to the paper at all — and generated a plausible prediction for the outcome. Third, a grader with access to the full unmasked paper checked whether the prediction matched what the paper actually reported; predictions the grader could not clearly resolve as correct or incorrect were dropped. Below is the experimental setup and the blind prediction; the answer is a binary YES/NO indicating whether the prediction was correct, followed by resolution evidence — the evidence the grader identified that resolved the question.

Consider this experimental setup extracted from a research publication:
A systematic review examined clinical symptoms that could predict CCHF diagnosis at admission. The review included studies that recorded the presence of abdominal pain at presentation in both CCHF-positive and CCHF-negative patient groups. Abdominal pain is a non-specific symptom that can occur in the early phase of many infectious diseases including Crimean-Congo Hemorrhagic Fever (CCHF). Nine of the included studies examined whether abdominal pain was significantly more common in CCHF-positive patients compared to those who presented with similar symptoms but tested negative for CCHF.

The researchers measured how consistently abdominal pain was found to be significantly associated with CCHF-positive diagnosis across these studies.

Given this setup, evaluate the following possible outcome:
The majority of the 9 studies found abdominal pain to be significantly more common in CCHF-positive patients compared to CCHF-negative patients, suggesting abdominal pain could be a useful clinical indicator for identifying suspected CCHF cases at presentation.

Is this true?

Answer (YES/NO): NO